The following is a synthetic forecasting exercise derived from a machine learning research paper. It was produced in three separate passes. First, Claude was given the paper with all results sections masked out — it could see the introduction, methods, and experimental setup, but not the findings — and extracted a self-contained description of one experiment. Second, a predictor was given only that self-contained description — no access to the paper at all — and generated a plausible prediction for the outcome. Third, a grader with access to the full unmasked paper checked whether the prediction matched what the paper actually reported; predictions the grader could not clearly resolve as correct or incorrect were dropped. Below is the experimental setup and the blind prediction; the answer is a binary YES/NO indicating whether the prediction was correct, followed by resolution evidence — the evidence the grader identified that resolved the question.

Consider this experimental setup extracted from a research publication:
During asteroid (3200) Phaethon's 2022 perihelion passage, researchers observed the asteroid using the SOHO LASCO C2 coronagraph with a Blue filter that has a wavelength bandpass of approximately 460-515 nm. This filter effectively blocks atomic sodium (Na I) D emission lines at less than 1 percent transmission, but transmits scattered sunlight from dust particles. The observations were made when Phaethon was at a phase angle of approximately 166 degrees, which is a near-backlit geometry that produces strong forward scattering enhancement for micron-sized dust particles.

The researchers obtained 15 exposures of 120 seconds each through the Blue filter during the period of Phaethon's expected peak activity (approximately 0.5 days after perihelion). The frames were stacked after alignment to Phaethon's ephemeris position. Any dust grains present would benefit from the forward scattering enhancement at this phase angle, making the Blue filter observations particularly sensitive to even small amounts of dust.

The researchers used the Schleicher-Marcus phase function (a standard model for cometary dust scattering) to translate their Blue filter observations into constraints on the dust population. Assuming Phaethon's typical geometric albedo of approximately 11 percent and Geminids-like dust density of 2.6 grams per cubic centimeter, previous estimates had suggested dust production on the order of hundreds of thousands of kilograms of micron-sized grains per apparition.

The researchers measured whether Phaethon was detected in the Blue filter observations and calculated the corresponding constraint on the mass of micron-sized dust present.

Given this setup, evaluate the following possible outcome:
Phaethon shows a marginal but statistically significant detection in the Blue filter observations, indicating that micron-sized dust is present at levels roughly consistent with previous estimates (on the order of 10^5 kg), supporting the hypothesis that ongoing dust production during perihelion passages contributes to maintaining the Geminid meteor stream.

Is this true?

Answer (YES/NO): NO